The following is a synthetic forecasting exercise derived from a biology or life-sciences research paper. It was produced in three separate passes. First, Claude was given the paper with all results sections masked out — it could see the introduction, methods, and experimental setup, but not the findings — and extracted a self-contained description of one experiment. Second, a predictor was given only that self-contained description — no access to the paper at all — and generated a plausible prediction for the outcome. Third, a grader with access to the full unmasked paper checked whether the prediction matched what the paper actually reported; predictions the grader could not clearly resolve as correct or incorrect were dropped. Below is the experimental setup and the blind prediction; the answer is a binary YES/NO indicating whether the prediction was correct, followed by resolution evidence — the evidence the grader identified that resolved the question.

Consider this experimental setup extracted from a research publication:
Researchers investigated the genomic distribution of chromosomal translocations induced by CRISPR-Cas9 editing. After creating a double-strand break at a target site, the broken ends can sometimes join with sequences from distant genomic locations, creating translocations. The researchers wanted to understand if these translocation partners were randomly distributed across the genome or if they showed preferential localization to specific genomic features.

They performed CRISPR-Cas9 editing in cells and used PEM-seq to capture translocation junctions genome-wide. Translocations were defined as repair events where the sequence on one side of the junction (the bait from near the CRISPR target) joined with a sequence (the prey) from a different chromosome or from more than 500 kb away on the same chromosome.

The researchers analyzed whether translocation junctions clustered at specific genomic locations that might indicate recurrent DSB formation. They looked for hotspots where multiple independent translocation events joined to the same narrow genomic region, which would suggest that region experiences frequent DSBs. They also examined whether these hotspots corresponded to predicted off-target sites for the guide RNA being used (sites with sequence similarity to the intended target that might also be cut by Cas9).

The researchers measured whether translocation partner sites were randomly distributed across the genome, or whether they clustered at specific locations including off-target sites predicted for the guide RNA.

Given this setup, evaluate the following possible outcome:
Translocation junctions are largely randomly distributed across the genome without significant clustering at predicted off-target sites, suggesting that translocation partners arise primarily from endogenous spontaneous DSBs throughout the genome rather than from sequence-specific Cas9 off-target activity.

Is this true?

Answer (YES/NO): NO